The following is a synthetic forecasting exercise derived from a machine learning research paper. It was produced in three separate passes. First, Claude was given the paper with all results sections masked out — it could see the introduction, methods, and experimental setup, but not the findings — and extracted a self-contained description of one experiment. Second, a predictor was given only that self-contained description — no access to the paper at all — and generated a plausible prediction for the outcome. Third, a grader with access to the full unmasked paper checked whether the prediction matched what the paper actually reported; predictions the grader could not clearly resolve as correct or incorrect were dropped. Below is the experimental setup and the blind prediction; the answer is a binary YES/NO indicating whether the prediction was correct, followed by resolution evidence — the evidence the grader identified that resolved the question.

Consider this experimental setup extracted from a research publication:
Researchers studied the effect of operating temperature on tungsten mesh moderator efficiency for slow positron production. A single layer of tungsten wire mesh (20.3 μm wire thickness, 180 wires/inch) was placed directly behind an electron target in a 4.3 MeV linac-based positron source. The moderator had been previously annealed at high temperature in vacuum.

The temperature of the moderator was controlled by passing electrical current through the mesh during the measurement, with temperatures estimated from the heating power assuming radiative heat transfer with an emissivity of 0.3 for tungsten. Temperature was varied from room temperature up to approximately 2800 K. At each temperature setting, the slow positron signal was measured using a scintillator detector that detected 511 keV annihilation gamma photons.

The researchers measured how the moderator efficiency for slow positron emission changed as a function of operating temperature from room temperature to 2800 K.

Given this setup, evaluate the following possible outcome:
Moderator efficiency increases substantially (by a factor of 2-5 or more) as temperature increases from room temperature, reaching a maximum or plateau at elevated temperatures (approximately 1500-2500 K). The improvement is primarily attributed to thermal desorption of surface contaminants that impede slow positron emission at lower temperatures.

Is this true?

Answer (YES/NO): NO